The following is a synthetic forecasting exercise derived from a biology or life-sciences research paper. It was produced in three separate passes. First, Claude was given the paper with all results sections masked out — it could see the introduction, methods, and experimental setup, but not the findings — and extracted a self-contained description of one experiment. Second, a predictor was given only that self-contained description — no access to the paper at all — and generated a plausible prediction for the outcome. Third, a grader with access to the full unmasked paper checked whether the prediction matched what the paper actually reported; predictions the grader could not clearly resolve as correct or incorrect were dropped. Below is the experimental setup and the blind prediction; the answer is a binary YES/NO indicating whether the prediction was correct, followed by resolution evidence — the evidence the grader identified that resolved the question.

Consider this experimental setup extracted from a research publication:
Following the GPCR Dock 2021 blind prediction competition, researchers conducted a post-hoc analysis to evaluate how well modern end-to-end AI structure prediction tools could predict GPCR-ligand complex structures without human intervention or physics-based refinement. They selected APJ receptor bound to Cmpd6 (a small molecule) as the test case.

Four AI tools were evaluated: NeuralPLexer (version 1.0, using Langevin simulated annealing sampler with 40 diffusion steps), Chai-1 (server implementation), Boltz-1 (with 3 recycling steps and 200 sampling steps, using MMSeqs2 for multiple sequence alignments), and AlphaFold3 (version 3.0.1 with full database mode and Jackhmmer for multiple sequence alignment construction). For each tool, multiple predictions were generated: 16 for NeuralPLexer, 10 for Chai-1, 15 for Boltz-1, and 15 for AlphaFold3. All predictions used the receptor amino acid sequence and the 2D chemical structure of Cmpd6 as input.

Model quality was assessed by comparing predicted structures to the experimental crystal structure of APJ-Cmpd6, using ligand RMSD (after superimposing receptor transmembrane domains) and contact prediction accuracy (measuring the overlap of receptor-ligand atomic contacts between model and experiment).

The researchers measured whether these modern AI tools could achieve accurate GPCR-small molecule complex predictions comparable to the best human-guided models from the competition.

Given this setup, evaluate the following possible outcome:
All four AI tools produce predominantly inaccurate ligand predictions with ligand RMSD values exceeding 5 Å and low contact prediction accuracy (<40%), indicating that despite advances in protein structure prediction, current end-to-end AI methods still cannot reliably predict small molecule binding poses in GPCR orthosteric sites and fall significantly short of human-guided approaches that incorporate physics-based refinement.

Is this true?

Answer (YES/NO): NO